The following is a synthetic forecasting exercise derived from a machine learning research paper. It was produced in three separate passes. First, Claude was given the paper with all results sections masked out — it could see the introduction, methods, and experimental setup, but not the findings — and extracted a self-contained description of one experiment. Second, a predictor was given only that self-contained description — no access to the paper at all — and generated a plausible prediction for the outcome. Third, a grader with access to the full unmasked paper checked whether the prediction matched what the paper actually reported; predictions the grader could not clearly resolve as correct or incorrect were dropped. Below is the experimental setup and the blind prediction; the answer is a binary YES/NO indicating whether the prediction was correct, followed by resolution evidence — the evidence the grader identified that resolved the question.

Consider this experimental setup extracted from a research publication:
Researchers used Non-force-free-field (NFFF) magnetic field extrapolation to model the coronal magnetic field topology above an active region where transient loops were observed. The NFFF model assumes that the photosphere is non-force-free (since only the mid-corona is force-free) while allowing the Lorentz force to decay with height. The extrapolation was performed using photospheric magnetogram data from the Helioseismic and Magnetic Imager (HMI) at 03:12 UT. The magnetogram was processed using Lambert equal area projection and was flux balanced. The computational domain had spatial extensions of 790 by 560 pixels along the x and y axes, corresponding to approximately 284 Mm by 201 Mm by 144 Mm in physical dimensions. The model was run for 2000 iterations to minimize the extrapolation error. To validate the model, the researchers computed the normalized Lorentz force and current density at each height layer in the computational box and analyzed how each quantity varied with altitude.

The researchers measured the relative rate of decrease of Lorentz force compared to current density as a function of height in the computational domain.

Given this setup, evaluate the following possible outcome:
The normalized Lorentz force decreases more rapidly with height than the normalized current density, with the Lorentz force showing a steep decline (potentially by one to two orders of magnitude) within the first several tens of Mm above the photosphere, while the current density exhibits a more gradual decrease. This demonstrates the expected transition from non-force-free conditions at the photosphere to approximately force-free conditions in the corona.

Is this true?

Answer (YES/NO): YES